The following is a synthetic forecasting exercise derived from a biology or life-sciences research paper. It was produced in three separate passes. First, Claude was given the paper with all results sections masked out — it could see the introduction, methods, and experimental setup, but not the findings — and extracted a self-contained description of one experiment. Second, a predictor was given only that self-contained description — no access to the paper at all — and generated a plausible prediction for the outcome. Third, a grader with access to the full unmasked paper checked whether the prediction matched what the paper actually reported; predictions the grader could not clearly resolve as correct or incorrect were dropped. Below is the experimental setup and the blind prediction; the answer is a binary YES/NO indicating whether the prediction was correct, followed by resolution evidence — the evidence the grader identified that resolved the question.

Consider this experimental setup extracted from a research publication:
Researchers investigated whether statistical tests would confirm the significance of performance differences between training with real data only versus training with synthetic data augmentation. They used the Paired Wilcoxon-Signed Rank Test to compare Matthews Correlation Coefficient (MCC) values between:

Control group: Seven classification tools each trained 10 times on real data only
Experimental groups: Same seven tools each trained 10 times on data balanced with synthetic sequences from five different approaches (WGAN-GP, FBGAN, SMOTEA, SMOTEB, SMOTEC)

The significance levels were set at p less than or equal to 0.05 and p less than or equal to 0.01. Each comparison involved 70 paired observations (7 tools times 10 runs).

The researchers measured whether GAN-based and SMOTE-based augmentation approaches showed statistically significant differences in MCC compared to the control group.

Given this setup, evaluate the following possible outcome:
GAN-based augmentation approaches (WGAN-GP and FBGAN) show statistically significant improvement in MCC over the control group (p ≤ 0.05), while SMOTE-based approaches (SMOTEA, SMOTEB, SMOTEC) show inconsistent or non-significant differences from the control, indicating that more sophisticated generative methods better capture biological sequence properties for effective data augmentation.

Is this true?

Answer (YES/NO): YES